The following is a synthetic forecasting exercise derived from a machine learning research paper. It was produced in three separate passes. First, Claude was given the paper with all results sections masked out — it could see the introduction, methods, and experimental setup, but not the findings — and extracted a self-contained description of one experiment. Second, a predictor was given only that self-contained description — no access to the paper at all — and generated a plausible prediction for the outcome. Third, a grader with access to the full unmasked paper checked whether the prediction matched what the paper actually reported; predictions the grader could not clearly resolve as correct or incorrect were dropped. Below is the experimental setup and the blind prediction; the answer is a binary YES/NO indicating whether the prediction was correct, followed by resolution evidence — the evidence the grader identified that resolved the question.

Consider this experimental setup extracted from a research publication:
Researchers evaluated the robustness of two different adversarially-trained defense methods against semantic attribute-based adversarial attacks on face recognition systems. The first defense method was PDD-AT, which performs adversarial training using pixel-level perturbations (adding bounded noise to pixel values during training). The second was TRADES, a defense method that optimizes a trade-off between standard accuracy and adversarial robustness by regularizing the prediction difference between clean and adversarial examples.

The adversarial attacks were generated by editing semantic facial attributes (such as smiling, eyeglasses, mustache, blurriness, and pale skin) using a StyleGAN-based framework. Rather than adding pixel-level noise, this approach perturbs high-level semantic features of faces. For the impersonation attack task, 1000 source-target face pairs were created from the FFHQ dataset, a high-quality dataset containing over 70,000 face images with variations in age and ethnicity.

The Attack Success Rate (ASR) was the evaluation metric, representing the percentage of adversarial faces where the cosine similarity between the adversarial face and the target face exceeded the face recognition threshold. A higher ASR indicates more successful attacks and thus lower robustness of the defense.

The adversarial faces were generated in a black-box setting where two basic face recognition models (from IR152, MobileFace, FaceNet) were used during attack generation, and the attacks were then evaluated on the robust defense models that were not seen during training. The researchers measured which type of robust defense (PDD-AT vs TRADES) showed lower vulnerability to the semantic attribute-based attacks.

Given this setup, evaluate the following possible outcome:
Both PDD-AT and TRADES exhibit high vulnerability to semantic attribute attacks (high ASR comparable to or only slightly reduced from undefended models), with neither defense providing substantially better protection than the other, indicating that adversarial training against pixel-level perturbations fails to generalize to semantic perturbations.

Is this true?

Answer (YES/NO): NO